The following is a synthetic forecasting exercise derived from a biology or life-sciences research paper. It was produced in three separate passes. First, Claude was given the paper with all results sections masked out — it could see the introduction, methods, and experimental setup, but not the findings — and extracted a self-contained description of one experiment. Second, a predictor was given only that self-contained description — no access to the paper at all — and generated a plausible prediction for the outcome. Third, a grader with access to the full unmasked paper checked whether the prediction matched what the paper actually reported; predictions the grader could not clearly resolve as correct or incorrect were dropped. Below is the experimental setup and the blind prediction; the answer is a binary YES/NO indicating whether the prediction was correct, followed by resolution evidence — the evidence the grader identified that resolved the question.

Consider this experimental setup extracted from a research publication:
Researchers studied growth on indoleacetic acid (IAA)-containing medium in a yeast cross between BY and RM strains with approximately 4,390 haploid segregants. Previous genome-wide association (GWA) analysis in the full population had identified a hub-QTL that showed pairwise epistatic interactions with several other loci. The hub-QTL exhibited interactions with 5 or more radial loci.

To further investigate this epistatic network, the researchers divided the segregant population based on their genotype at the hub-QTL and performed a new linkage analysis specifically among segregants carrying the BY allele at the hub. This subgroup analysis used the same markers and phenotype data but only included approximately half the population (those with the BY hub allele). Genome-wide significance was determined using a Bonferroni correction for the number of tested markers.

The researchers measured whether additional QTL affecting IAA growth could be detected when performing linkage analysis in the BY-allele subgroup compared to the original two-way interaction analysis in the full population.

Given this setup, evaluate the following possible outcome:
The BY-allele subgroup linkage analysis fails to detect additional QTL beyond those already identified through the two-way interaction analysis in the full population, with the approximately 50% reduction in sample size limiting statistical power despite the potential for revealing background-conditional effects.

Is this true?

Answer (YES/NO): NO